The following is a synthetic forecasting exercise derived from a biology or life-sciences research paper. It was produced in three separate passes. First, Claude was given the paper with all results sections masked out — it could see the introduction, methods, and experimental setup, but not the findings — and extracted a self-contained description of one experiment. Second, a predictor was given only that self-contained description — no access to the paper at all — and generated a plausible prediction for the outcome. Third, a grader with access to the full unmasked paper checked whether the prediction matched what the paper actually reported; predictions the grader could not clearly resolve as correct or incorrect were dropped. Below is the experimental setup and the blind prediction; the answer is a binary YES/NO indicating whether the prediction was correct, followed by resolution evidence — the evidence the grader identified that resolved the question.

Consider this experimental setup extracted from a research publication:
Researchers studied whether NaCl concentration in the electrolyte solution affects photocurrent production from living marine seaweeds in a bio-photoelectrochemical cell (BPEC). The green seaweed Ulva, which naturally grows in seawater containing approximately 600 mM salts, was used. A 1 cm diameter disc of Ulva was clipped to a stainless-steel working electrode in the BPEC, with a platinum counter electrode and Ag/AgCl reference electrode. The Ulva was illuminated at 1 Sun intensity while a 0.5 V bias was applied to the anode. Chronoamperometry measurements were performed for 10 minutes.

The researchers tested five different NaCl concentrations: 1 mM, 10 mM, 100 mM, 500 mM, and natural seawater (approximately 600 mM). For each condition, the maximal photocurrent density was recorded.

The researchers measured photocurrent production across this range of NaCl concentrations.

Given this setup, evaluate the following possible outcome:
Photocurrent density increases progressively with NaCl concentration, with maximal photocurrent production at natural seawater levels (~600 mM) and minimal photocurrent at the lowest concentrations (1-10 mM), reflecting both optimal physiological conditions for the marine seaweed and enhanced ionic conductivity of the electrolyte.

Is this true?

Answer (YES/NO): YES